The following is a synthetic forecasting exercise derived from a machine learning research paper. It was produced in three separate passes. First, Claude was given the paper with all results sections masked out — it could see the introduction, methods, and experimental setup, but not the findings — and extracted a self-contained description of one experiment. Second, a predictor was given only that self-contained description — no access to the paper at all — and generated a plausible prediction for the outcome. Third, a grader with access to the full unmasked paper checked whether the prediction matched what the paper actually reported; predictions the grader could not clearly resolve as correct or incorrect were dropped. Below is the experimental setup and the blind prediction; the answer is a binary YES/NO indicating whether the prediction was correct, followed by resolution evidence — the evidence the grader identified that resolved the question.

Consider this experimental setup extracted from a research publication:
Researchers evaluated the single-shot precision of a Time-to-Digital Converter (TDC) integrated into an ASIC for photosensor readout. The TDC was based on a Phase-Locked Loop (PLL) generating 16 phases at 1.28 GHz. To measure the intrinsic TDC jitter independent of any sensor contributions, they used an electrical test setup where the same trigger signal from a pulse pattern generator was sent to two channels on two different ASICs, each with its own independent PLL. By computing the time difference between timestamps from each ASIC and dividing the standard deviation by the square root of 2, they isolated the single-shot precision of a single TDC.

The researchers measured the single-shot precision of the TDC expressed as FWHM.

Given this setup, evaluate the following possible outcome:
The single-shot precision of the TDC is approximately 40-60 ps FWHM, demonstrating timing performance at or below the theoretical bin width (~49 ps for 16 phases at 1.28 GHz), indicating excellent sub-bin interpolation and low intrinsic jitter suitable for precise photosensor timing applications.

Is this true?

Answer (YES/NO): NO